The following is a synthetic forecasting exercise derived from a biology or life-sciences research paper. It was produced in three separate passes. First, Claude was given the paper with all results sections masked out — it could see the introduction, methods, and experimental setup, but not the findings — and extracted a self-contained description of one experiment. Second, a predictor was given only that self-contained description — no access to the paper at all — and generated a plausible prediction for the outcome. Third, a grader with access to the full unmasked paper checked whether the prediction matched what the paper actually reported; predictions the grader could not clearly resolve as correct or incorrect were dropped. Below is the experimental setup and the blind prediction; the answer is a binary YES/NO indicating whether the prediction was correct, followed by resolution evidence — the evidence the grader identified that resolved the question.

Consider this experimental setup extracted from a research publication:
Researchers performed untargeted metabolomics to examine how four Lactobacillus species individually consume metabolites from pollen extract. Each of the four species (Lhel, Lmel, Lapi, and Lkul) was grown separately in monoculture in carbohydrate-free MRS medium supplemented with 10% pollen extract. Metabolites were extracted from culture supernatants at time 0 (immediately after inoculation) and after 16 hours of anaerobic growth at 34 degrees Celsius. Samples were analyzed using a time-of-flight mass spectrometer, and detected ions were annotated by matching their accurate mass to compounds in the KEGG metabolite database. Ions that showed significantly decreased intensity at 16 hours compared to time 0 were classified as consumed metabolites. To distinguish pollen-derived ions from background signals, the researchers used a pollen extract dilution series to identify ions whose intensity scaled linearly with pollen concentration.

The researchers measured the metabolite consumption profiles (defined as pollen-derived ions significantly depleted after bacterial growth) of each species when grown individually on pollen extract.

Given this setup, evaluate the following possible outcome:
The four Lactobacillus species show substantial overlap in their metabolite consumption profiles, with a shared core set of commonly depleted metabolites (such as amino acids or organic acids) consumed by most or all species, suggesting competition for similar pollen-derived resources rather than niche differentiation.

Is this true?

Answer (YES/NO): NO